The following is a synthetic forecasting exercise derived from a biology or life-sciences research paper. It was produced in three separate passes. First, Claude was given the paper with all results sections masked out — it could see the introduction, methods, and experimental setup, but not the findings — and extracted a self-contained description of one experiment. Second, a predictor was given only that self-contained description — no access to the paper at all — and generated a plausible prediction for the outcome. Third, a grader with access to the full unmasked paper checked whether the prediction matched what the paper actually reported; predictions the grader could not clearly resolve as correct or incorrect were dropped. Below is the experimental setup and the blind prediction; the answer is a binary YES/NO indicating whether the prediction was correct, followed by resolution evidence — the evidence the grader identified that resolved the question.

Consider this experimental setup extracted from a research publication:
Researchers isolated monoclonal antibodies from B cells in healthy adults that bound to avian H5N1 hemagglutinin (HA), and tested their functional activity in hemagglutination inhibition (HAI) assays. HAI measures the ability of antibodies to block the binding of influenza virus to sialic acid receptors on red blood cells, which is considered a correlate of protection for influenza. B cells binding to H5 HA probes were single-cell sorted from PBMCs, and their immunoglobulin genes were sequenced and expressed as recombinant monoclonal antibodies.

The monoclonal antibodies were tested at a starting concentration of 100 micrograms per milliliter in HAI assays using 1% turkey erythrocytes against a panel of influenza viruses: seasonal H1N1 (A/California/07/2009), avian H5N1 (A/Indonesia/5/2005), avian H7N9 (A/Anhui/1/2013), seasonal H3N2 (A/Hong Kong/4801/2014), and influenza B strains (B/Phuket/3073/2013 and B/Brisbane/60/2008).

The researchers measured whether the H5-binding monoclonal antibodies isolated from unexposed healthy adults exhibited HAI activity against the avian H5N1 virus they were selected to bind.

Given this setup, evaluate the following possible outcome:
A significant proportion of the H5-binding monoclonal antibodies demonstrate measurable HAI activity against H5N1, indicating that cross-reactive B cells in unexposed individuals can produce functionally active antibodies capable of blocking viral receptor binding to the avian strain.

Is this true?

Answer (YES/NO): NO